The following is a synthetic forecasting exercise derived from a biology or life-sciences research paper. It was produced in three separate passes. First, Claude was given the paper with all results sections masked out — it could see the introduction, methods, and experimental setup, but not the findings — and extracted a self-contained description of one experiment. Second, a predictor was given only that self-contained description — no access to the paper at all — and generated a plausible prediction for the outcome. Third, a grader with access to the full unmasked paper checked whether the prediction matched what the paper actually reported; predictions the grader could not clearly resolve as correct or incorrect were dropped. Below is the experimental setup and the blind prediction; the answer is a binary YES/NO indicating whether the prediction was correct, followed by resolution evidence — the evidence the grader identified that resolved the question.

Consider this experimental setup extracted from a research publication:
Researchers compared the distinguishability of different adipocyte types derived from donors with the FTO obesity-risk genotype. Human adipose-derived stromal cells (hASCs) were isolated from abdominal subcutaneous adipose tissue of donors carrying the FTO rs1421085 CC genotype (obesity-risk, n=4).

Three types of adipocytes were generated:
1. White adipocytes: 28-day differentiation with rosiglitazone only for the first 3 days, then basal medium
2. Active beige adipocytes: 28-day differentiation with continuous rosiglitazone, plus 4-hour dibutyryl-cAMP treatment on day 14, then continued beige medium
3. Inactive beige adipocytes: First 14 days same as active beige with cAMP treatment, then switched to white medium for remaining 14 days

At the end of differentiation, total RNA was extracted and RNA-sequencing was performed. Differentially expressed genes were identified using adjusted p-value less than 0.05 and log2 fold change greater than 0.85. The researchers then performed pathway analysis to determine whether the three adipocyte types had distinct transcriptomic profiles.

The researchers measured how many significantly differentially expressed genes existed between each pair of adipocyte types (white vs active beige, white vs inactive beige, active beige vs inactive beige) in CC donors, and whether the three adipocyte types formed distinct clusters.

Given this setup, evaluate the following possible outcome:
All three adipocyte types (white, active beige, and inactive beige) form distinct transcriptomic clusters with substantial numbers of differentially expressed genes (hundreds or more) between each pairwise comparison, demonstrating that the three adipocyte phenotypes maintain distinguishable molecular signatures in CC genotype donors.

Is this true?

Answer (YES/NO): NO